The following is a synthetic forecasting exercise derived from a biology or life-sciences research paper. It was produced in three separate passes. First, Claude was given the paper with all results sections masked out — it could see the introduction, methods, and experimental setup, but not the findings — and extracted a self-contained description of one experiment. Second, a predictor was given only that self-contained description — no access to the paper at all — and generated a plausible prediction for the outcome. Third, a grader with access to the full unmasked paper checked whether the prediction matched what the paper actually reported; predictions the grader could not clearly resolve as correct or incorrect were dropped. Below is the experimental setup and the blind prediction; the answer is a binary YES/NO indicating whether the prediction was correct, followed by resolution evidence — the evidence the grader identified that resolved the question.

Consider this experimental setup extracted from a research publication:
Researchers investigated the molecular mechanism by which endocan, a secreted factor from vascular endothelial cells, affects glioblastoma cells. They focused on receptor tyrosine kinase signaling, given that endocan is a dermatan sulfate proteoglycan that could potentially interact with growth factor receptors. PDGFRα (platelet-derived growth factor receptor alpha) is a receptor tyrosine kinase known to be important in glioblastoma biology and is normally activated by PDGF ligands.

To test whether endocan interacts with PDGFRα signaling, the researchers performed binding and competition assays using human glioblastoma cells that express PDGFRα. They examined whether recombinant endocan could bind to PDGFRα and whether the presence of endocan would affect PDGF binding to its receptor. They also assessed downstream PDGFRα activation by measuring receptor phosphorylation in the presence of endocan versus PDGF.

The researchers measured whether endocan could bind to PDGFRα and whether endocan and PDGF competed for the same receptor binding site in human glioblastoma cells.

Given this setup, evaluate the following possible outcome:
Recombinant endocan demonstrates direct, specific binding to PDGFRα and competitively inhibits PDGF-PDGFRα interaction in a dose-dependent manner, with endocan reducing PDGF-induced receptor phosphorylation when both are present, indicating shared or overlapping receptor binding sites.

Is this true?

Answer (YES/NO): NO